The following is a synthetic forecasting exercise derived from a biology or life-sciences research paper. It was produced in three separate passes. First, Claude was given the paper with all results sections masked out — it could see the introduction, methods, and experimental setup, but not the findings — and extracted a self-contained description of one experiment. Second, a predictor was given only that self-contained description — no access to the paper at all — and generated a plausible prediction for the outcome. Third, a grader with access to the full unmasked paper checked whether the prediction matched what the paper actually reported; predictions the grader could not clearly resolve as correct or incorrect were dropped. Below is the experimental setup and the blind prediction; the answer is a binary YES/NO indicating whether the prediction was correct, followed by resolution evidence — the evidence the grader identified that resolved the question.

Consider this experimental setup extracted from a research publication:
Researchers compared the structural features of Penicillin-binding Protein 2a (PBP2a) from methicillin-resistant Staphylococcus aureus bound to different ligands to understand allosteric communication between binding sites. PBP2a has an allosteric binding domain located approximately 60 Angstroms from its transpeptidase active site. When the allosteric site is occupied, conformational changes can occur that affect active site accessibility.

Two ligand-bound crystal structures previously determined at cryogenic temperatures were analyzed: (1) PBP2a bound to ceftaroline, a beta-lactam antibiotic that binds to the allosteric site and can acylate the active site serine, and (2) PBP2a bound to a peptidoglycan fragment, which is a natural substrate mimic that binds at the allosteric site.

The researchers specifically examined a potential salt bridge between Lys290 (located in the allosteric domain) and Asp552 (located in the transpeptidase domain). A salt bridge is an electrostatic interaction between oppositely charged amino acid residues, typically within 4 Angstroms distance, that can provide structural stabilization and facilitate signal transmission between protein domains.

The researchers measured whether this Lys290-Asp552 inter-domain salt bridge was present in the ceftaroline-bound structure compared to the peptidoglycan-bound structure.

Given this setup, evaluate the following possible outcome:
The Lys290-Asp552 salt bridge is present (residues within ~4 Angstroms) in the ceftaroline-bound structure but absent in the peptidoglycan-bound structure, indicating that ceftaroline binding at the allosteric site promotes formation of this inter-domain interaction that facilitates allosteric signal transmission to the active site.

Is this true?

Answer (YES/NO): NO